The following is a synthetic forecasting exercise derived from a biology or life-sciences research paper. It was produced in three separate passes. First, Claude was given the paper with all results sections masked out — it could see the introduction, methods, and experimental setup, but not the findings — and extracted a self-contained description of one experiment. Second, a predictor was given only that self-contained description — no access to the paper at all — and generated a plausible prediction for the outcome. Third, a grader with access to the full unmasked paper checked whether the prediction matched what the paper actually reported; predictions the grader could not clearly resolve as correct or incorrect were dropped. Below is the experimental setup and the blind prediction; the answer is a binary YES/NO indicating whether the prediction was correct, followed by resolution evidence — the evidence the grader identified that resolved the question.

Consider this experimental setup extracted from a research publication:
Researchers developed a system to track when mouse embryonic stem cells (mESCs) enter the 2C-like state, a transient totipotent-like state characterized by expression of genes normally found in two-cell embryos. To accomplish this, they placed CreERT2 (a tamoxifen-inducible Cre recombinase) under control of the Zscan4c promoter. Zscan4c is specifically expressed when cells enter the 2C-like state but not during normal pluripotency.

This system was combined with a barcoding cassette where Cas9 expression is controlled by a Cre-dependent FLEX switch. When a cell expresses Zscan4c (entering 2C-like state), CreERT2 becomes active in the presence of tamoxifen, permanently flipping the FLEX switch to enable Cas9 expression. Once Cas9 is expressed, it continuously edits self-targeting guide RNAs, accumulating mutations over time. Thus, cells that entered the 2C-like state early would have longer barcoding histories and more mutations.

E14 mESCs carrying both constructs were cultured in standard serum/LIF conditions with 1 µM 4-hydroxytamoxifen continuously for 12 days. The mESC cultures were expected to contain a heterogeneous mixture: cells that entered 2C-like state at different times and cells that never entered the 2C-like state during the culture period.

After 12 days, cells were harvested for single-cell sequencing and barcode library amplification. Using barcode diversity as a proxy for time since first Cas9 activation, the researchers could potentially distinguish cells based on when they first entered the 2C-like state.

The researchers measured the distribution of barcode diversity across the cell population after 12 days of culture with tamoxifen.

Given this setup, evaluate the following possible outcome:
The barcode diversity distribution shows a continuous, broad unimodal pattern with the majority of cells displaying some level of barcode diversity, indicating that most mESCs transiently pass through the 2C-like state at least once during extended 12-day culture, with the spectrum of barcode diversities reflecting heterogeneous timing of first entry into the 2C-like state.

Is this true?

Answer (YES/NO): NO